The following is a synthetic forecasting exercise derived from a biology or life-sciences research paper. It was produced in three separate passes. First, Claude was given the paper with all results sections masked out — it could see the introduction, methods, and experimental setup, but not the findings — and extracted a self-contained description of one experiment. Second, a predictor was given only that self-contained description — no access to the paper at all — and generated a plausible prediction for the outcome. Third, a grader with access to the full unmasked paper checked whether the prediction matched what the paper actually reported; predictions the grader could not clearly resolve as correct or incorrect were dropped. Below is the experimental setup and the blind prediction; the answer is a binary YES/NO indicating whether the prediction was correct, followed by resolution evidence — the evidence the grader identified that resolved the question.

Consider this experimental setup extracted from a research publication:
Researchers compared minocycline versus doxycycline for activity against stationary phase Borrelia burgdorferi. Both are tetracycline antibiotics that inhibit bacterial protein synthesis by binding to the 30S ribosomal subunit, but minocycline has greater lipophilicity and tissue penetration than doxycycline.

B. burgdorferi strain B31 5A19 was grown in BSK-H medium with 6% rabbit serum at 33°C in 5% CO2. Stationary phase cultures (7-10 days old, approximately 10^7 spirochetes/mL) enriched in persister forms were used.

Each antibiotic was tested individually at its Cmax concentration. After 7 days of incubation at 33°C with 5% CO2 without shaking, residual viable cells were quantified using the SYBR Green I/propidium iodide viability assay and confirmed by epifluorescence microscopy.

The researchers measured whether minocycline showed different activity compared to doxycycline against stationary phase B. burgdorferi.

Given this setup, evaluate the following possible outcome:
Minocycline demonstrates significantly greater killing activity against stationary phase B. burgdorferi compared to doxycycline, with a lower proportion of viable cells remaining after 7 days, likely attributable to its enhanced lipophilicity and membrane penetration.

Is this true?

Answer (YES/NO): NO